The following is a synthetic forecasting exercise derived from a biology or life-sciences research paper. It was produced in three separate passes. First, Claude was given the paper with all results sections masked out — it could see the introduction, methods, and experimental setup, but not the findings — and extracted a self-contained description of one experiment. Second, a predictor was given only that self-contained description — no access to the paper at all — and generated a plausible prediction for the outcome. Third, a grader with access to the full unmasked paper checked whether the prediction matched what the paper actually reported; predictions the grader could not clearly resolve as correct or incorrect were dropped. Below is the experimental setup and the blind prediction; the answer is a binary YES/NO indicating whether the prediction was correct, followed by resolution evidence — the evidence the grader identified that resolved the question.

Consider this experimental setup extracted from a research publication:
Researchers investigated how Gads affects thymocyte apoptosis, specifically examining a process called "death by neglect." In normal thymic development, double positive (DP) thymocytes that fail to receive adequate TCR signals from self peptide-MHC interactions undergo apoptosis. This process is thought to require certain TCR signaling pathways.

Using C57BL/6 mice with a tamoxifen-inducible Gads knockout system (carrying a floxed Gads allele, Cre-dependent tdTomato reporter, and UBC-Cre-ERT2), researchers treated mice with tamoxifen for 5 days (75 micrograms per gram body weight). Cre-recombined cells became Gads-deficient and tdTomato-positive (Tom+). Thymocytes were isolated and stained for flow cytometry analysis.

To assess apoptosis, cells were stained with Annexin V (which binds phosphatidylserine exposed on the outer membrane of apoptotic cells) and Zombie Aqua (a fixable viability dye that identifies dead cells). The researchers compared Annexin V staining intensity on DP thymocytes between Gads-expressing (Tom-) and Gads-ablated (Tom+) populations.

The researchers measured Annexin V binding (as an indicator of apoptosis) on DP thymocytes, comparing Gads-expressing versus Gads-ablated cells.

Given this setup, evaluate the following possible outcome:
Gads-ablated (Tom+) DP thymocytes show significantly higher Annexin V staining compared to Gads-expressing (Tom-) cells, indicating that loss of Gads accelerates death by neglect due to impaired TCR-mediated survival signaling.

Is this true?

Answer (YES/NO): NO